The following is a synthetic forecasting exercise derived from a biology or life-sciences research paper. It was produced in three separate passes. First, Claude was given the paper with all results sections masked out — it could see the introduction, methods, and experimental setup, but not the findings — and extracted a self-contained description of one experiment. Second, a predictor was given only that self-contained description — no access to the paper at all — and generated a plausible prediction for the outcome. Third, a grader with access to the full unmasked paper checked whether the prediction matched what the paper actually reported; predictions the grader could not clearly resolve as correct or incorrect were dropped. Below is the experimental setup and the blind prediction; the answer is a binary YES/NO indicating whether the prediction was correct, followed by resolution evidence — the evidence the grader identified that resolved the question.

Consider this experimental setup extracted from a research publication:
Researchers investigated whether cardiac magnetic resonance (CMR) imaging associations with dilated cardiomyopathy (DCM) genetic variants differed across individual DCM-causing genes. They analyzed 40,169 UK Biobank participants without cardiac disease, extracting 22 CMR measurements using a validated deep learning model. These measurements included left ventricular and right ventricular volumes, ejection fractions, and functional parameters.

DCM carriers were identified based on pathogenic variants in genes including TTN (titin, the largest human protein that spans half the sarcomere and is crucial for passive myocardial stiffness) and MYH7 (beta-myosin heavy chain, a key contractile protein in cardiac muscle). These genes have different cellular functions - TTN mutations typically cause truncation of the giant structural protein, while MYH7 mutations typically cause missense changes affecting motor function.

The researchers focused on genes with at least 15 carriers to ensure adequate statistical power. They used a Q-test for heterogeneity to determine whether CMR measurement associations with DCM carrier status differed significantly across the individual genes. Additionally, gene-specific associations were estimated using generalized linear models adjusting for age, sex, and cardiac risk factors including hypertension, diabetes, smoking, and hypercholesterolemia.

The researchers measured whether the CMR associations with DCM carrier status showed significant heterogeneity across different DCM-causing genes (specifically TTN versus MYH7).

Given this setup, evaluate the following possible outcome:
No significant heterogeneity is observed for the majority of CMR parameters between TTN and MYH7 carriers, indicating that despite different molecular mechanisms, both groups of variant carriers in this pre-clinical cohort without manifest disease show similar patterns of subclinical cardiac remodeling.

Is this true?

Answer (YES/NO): NO